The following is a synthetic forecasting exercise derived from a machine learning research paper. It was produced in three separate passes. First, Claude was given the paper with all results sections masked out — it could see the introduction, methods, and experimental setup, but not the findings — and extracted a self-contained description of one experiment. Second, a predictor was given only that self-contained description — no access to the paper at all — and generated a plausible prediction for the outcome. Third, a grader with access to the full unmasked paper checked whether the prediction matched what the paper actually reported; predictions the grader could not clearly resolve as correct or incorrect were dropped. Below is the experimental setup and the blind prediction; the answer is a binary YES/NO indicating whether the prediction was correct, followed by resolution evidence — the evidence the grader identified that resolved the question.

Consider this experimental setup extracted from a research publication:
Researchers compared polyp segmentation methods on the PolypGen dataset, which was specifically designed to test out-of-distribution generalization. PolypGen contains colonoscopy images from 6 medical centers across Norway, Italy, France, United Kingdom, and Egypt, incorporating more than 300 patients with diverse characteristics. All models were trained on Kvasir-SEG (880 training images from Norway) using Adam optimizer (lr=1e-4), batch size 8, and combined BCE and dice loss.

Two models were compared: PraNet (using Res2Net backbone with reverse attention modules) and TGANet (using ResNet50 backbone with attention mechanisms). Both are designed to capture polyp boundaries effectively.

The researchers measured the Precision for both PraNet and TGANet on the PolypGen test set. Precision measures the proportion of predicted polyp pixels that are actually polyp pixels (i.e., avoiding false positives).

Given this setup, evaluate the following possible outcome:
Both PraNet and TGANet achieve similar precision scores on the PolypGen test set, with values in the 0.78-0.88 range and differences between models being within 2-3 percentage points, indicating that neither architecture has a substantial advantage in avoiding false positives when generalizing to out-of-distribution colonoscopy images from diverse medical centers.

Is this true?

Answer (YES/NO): NO